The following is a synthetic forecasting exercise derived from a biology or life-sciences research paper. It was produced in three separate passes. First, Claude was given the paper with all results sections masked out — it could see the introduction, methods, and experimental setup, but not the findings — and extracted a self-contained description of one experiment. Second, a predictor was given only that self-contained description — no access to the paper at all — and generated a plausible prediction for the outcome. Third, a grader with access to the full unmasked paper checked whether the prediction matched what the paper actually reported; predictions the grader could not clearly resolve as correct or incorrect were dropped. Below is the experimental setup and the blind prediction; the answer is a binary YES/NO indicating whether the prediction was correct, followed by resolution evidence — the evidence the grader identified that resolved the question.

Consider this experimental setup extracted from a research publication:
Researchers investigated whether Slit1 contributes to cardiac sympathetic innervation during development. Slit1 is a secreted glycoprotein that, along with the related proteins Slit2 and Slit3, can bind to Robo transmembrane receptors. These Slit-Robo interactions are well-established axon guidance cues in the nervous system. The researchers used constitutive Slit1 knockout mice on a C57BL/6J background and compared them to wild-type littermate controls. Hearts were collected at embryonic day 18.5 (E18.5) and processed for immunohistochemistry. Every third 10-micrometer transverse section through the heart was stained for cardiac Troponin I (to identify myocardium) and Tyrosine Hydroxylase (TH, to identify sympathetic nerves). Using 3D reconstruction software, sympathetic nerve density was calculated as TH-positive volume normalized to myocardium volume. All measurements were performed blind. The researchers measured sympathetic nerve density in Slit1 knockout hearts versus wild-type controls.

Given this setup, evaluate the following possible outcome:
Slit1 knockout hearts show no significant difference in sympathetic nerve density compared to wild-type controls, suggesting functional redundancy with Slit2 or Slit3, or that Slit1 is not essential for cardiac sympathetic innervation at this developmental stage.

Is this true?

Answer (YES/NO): YES